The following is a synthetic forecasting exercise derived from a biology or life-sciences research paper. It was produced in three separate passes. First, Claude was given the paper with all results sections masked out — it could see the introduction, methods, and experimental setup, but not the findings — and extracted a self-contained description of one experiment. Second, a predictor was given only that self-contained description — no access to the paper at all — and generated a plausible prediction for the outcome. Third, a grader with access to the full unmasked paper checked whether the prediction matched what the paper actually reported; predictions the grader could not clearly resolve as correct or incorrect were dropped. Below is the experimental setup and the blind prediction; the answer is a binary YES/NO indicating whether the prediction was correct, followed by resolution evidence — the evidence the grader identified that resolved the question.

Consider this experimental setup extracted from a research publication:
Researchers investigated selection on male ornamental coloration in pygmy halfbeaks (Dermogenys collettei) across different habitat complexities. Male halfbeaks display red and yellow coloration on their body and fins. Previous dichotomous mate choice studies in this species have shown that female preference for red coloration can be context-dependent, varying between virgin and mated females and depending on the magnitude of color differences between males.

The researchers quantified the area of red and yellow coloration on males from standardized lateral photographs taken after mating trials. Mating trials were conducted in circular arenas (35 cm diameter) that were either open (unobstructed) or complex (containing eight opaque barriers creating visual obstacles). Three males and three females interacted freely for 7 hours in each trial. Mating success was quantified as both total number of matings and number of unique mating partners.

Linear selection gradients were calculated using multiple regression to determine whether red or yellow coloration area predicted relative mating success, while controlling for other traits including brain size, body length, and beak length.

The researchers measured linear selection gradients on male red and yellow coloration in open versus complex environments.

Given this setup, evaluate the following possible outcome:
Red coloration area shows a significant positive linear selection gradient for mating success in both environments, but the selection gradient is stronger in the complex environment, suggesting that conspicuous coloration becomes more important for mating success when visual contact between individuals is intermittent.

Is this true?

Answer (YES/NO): NO